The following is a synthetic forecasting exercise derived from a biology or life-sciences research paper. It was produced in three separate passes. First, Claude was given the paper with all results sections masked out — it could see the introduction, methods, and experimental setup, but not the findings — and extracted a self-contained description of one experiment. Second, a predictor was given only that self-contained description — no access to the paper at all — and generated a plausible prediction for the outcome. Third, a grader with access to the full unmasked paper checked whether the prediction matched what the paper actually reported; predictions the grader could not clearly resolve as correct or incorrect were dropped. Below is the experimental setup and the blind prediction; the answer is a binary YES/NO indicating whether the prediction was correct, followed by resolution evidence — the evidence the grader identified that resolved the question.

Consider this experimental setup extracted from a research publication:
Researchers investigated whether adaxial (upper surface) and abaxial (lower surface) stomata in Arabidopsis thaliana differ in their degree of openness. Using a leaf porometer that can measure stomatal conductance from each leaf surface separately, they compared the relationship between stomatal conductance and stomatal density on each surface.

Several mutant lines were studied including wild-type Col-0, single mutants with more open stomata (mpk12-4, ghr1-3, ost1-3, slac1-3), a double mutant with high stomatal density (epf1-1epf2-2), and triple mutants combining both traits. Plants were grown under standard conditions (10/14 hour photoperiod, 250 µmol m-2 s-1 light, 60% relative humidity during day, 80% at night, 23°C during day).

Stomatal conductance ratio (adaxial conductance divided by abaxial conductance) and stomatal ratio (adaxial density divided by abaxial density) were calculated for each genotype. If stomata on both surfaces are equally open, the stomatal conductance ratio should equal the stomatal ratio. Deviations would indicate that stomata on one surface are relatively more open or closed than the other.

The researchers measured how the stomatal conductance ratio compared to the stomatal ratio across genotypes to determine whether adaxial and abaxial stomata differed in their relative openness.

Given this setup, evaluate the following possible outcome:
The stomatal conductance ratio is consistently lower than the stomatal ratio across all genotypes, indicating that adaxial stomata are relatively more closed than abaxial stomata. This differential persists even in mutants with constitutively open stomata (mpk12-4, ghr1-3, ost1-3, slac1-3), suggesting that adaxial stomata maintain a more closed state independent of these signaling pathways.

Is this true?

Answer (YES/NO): NO